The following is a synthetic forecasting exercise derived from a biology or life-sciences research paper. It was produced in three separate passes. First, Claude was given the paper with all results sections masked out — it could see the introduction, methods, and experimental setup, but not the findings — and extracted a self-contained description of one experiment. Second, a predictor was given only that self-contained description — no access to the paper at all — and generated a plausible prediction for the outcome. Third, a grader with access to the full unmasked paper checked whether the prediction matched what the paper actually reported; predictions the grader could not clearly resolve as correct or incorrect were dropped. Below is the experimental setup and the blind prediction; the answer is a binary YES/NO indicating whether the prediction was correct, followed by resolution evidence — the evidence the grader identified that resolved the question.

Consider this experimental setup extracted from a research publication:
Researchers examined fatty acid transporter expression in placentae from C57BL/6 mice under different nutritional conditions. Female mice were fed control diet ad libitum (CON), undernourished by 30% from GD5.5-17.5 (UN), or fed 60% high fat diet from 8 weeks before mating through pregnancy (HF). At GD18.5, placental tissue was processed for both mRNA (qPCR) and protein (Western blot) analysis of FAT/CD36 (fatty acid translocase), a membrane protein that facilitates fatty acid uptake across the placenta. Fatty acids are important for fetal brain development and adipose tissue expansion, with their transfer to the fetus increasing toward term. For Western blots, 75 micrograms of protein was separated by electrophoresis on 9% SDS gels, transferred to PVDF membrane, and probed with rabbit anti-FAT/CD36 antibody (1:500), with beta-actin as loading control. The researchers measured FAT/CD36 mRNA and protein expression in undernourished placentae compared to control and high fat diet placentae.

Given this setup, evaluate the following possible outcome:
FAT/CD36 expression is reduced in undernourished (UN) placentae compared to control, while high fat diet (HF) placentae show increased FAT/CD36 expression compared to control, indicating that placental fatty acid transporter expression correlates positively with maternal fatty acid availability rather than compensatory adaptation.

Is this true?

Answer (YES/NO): NO